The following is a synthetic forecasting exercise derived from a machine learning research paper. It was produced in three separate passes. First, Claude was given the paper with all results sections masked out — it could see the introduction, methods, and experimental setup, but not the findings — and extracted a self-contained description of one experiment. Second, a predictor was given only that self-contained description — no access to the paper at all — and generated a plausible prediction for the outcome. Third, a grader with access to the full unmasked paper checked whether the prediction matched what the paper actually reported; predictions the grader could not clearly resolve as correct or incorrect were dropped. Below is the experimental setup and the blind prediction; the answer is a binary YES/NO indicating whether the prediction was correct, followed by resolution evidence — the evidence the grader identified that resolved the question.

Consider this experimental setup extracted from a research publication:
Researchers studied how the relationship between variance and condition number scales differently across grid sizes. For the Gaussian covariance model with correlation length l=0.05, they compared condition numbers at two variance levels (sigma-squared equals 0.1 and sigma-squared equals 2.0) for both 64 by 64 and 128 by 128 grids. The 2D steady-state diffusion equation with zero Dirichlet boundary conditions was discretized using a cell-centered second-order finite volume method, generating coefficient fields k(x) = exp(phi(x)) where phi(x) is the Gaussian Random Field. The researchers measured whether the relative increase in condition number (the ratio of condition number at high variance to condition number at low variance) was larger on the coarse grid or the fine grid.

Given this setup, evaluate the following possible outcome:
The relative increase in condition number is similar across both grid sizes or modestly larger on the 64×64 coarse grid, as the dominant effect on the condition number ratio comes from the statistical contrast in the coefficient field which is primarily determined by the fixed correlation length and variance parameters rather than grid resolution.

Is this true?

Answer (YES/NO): YES